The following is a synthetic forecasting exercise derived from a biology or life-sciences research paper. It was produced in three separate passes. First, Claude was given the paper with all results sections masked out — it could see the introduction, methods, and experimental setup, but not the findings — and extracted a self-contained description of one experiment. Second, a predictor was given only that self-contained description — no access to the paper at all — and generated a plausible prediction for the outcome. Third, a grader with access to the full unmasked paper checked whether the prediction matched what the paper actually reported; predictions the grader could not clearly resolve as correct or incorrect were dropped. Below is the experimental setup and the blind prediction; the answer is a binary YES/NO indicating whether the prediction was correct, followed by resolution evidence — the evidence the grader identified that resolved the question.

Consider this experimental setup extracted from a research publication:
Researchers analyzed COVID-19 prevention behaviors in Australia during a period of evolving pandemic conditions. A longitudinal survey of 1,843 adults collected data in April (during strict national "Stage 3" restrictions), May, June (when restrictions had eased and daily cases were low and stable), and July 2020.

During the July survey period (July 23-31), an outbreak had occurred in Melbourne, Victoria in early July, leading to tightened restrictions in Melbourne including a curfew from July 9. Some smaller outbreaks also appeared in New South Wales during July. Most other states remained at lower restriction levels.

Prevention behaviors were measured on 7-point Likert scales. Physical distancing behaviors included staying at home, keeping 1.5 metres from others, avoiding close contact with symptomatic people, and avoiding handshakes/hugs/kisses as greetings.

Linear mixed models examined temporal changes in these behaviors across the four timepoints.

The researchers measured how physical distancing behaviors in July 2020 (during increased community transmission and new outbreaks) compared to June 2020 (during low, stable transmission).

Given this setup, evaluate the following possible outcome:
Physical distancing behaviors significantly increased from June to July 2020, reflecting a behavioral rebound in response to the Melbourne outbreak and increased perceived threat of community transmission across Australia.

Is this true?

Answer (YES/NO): NO